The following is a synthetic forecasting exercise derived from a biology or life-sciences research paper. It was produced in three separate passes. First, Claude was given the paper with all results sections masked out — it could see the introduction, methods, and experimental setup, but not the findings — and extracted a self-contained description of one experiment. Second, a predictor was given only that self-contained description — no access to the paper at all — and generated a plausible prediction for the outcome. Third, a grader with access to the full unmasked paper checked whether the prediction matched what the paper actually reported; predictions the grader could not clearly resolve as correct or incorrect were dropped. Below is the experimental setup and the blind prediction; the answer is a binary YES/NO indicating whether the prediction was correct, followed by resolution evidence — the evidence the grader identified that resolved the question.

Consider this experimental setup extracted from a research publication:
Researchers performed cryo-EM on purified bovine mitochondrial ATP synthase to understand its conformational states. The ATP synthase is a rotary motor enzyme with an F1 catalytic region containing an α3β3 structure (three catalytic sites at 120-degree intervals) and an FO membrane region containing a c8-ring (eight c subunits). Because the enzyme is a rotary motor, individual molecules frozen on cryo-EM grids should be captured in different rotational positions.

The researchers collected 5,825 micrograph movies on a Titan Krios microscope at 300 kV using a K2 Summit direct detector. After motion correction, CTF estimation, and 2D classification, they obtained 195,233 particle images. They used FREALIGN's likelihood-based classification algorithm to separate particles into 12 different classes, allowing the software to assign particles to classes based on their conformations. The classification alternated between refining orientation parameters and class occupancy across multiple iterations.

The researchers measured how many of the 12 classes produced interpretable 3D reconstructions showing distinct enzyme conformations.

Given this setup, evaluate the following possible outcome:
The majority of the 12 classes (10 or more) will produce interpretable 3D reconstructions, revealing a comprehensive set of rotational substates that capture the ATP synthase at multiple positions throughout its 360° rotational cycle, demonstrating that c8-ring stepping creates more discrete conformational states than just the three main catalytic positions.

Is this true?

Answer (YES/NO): NO